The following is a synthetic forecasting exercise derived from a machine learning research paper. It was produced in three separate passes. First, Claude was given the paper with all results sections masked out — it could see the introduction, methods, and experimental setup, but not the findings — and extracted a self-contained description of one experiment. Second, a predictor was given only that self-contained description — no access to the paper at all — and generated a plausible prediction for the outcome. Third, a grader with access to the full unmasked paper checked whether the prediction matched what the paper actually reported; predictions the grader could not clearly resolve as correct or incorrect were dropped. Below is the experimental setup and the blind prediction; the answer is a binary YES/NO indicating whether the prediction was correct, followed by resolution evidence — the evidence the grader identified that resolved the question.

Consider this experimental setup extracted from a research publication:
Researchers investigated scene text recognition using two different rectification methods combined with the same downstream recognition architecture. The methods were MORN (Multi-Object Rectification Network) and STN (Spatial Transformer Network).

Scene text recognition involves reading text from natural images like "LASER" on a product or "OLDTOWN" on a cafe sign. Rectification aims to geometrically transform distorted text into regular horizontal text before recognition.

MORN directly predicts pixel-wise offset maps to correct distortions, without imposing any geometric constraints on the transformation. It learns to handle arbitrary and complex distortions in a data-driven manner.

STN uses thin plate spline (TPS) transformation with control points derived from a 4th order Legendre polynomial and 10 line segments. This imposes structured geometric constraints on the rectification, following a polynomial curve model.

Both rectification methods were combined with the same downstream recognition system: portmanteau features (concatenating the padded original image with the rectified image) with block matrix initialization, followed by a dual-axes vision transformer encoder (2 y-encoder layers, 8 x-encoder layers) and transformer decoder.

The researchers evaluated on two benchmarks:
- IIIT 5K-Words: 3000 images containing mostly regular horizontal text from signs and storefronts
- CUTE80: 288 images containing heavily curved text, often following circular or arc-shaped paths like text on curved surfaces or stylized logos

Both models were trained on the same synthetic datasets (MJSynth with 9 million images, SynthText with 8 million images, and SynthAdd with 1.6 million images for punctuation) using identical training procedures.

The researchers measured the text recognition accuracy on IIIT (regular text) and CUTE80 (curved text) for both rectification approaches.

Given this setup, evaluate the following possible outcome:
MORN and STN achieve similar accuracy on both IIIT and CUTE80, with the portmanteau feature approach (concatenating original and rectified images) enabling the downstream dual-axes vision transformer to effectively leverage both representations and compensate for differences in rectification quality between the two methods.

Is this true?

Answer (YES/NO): NO